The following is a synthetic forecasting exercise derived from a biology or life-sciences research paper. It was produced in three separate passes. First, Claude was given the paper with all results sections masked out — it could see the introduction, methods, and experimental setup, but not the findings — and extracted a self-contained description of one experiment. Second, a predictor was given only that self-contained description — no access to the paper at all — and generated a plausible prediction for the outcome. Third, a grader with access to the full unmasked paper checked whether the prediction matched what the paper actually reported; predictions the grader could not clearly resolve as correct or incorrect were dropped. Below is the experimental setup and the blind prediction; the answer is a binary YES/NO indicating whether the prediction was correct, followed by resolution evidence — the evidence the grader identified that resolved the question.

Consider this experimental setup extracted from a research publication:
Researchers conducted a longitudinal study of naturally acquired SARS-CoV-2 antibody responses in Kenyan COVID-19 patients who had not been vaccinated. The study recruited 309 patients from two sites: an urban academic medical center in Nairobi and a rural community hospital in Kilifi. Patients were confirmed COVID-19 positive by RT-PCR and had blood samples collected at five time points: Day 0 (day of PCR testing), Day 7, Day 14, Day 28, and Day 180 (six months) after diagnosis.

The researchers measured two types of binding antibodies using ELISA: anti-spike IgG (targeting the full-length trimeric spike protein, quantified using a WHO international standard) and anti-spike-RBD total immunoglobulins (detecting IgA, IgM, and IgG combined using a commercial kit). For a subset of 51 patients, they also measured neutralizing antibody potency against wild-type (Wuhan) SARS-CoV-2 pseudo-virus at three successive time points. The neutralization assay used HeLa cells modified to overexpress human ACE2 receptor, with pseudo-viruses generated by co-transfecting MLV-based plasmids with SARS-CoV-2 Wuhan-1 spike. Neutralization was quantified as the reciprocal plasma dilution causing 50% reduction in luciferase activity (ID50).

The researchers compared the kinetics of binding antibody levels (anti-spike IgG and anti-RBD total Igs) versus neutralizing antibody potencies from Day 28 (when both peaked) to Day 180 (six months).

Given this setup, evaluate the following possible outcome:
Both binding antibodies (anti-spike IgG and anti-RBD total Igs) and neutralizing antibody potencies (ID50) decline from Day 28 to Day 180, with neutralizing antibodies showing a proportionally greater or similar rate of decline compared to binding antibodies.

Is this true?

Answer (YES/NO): NO